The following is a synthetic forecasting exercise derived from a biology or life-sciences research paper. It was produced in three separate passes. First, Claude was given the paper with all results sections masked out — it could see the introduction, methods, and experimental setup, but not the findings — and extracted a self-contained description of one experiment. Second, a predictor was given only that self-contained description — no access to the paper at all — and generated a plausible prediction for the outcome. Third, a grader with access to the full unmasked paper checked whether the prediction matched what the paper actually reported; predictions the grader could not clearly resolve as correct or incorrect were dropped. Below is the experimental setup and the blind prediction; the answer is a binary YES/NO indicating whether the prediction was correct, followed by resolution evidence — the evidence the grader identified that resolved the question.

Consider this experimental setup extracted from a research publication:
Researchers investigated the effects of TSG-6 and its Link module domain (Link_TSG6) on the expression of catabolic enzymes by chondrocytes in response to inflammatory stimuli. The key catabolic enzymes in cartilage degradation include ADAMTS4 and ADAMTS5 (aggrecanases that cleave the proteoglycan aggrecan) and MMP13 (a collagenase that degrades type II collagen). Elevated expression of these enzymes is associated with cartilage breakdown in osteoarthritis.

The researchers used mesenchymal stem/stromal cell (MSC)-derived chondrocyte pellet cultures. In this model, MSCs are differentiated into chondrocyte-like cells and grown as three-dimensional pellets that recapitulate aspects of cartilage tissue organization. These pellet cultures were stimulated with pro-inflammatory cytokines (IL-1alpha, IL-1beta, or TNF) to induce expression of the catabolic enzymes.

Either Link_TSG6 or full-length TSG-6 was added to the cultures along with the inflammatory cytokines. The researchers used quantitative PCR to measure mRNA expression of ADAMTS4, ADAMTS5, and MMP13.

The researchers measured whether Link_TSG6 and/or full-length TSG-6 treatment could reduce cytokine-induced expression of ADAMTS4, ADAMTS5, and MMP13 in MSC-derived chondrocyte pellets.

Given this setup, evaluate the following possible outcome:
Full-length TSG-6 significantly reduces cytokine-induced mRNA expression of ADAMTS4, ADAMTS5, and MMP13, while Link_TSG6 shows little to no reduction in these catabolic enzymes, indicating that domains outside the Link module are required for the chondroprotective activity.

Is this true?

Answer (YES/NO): NO